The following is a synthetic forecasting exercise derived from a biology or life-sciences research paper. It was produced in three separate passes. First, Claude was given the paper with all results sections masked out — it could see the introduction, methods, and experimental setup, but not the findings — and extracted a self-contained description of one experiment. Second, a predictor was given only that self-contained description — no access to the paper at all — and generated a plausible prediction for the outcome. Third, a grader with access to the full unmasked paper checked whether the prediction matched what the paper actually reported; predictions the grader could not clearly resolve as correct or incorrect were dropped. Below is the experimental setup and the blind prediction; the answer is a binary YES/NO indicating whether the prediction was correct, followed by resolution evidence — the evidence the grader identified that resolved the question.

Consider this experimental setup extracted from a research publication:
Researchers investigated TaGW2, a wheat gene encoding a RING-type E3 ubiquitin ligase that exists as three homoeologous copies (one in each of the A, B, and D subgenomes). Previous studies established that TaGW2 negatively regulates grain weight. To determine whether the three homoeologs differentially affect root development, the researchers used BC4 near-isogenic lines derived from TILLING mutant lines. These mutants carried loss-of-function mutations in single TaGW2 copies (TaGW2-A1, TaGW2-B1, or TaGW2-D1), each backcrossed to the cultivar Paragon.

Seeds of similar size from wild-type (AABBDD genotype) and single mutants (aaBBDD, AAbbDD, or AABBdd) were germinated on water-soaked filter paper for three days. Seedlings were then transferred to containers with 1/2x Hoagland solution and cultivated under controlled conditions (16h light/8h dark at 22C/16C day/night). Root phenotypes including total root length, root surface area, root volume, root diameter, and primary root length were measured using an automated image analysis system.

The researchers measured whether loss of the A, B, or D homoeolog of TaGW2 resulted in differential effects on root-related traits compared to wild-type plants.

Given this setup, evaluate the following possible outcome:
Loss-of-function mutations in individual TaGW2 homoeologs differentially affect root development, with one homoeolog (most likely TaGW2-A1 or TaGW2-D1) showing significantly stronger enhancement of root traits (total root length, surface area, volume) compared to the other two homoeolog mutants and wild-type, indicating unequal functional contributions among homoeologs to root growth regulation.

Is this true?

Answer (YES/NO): NO